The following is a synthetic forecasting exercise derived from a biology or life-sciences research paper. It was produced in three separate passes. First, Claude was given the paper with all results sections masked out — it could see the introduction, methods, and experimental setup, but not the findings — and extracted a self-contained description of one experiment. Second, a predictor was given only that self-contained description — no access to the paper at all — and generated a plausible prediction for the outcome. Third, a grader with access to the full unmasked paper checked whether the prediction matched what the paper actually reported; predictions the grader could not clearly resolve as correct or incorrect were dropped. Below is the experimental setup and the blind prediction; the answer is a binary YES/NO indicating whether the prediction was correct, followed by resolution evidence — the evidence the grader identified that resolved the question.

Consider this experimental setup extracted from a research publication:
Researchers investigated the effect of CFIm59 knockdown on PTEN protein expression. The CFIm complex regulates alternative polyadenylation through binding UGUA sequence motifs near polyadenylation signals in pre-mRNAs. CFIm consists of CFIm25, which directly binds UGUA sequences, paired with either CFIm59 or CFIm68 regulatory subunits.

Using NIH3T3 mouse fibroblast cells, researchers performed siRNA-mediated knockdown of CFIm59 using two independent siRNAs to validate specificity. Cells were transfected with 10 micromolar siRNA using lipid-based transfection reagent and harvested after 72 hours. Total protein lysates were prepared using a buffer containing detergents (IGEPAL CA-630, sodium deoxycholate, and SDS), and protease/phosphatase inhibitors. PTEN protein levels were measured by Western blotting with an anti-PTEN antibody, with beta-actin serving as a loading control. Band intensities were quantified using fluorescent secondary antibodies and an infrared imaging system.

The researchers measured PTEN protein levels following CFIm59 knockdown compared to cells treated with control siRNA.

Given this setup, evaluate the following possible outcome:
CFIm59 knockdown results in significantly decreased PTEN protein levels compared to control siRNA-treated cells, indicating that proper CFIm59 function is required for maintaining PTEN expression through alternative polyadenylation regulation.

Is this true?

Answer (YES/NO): NO